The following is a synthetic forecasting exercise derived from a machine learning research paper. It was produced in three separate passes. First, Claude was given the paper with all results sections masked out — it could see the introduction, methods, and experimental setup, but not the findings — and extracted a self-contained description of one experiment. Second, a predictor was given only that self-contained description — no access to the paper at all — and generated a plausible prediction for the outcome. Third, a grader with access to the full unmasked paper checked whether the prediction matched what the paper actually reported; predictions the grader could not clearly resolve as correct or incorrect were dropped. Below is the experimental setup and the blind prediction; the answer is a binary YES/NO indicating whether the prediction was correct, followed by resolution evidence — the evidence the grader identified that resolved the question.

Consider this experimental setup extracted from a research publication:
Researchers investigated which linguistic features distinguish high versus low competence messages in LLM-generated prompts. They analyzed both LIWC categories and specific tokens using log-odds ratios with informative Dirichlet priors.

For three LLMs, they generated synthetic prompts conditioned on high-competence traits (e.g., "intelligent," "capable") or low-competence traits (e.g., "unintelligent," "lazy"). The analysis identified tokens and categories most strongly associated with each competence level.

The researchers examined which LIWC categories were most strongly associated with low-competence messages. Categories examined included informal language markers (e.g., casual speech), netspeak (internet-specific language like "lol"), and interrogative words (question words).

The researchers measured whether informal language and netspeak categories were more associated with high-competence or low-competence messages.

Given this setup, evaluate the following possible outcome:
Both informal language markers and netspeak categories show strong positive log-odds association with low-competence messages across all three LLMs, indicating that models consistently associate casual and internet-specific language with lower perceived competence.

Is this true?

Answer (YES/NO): YES